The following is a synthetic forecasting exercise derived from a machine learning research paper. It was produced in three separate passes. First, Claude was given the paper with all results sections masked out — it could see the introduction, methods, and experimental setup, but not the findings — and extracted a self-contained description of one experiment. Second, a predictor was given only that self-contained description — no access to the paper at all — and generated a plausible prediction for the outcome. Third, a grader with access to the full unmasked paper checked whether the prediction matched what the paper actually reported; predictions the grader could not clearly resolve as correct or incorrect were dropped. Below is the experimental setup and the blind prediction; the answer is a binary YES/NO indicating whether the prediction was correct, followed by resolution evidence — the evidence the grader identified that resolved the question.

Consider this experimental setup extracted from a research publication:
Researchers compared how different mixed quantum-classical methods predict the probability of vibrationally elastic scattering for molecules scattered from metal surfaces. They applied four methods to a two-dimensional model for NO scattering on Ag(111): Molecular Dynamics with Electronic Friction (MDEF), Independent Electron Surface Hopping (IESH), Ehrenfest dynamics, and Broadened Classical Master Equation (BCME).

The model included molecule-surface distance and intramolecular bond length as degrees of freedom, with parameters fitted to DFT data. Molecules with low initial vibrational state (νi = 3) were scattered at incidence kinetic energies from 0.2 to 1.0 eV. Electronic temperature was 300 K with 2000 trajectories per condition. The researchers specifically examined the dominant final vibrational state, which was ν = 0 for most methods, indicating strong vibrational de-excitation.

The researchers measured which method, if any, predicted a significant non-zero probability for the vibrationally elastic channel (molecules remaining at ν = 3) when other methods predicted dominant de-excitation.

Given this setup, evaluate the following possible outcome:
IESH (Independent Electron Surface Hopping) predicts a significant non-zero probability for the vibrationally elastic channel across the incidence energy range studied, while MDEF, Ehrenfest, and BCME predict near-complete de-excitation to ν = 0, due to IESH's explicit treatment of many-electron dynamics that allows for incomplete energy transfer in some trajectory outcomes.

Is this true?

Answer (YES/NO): YES